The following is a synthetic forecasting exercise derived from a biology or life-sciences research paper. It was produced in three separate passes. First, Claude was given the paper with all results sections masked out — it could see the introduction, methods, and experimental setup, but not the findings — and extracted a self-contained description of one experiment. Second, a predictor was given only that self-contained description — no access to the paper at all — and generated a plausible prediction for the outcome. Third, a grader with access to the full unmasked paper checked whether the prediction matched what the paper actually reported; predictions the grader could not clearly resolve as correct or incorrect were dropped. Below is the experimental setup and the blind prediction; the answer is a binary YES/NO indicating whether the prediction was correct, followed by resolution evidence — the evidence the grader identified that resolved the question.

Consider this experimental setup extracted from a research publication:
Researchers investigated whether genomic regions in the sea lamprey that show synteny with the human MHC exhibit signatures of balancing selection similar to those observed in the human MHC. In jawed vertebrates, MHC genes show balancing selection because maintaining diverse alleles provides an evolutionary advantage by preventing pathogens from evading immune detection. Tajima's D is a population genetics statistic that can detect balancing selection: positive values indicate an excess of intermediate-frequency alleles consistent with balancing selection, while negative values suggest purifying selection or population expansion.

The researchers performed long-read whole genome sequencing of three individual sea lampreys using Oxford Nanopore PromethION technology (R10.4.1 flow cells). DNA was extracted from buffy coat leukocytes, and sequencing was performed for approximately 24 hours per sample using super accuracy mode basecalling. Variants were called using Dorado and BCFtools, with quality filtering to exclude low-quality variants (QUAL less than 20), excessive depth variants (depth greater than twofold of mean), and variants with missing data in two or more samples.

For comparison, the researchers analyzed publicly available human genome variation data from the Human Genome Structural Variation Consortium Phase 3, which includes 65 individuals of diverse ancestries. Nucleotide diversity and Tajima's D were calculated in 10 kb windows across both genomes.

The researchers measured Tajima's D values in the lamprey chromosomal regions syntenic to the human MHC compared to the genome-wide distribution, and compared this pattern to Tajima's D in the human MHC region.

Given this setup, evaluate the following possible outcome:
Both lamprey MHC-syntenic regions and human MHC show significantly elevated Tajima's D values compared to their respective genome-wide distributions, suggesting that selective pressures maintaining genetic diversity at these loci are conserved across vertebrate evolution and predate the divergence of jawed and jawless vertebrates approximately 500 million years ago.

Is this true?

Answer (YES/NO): NO